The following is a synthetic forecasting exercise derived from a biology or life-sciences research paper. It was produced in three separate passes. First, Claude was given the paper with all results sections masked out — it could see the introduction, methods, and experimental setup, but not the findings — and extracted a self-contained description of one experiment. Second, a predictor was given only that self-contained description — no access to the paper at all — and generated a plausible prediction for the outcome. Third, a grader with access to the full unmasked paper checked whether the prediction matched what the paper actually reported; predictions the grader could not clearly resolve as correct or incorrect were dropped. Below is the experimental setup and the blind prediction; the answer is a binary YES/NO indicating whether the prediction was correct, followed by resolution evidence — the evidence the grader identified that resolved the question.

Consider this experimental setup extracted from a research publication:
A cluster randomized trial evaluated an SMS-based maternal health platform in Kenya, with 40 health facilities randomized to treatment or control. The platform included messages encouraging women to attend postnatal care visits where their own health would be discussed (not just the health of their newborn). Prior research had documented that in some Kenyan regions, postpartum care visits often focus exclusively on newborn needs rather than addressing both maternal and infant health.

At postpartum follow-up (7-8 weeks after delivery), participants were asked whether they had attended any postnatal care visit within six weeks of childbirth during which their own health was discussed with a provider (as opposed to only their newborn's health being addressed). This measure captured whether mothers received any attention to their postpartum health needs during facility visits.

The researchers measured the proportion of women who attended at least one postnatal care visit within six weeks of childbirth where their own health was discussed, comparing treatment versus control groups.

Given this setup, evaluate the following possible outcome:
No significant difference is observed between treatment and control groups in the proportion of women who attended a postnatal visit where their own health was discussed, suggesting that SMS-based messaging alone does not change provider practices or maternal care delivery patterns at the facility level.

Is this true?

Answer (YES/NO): NO